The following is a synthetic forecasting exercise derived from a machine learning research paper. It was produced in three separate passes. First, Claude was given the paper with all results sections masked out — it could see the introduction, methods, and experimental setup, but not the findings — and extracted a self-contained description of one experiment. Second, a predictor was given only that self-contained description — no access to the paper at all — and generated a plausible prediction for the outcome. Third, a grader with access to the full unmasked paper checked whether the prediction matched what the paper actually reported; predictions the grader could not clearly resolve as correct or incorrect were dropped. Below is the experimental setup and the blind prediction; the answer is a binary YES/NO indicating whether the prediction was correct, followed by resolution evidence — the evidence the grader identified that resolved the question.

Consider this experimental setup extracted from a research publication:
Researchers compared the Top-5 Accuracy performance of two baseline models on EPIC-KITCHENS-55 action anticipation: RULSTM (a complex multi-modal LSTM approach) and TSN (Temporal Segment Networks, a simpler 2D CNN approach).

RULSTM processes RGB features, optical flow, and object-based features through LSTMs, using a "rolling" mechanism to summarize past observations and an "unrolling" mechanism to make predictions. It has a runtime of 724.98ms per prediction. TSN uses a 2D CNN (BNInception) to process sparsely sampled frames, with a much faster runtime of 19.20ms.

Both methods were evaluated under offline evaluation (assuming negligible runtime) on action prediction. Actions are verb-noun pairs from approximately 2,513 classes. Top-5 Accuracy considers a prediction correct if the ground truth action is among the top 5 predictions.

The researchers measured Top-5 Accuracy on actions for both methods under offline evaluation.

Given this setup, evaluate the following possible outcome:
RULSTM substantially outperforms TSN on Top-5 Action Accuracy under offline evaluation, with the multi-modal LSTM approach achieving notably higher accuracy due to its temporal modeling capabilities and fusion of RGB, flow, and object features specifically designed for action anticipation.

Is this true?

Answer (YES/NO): YES